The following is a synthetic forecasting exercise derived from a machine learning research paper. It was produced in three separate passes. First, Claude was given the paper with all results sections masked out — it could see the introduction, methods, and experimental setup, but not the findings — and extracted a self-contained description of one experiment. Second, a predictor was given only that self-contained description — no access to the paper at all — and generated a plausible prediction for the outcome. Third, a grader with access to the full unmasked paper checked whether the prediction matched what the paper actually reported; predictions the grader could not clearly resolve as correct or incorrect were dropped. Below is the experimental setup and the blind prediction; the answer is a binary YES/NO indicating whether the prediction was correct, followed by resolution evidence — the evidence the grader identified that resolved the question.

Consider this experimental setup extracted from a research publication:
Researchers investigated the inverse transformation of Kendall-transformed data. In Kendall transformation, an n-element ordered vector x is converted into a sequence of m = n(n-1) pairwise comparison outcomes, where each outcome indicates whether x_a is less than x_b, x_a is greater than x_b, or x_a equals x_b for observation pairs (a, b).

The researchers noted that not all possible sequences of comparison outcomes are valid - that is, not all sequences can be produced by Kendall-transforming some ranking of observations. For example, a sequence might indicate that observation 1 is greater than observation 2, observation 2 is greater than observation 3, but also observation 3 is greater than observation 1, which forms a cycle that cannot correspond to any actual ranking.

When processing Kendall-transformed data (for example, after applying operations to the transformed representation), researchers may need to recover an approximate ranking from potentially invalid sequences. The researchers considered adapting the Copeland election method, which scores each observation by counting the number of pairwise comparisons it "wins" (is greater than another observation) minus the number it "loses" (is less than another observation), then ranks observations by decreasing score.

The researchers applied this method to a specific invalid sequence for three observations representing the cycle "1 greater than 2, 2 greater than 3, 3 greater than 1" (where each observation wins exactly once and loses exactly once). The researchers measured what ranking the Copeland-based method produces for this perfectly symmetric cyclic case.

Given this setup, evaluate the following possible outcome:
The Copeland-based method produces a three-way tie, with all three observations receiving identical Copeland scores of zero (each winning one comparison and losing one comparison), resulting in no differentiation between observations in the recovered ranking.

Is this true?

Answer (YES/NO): YES